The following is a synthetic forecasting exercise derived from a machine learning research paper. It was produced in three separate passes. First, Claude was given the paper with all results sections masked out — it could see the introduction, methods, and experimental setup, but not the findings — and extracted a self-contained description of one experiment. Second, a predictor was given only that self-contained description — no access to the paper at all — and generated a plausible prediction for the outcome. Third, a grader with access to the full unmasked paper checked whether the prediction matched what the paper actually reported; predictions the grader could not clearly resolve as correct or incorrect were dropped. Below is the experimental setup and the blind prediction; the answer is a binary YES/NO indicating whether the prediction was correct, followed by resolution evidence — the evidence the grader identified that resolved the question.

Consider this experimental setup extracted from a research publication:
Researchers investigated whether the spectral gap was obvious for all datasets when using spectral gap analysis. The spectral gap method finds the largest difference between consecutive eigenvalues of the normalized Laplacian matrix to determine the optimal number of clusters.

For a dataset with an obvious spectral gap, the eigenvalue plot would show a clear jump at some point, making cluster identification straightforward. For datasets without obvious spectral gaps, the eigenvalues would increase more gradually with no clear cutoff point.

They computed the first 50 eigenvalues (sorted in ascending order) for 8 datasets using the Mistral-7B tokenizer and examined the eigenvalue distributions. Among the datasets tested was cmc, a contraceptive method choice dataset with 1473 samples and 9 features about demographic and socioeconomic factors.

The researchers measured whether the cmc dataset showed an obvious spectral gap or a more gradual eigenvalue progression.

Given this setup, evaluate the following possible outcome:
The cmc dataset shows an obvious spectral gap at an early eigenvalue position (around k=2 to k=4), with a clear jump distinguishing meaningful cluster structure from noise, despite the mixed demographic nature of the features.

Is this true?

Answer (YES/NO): NO